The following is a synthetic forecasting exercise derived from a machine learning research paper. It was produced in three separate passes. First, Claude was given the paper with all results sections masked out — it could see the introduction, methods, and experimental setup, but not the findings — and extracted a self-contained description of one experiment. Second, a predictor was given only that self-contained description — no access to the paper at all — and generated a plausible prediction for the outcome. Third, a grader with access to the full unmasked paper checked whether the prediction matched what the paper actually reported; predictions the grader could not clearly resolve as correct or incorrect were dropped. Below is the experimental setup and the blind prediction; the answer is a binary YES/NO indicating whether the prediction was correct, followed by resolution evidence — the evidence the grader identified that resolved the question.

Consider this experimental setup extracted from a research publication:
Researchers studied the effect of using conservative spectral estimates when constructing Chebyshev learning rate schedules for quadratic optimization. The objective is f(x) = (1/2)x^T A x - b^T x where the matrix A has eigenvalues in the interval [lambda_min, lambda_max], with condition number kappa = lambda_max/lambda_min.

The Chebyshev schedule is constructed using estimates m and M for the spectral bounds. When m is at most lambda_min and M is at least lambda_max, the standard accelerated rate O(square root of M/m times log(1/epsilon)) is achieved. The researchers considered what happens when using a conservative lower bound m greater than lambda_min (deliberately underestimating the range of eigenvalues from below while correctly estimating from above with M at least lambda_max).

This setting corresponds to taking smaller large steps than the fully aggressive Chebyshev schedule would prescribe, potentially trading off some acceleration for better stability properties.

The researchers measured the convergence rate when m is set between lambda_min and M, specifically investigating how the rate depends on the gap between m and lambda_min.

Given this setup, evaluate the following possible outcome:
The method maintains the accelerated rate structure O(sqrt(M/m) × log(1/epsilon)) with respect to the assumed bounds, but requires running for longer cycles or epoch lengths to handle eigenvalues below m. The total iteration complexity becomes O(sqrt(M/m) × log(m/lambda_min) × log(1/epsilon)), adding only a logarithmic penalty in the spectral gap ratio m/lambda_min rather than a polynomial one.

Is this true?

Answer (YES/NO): NO